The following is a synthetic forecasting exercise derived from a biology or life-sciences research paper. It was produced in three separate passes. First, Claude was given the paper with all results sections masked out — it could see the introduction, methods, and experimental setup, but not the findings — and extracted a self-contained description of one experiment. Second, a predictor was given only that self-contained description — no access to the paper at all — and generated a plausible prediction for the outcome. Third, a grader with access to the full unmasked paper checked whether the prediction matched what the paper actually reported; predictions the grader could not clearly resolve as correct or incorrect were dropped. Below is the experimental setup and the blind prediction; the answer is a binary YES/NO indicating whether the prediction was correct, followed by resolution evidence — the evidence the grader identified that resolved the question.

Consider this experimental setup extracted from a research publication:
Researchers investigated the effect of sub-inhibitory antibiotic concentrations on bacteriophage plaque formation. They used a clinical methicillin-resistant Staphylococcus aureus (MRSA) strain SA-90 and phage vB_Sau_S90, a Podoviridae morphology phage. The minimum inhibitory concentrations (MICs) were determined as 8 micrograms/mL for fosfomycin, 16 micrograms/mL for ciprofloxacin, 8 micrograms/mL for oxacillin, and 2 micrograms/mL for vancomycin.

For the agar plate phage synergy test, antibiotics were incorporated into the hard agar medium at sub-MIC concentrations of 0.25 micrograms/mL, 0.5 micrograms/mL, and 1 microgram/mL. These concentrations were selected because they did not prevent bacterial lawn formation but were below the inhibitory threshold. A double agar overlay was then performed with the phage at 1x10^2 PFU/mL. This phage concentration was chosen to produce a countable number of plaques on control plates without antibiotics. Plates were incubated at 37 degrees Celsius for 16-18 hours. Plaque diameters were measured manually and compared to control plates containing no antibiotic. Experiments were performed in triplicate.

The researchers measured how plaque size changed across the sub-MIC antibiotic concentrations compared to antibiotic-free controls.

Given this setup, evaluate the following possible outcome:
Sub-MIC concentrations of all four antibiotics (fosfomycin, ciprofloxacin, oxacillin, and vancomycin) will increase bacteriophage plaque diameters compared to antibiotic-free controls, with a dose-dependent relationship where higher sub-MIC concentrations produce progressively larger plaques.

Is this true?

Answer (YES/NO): NO